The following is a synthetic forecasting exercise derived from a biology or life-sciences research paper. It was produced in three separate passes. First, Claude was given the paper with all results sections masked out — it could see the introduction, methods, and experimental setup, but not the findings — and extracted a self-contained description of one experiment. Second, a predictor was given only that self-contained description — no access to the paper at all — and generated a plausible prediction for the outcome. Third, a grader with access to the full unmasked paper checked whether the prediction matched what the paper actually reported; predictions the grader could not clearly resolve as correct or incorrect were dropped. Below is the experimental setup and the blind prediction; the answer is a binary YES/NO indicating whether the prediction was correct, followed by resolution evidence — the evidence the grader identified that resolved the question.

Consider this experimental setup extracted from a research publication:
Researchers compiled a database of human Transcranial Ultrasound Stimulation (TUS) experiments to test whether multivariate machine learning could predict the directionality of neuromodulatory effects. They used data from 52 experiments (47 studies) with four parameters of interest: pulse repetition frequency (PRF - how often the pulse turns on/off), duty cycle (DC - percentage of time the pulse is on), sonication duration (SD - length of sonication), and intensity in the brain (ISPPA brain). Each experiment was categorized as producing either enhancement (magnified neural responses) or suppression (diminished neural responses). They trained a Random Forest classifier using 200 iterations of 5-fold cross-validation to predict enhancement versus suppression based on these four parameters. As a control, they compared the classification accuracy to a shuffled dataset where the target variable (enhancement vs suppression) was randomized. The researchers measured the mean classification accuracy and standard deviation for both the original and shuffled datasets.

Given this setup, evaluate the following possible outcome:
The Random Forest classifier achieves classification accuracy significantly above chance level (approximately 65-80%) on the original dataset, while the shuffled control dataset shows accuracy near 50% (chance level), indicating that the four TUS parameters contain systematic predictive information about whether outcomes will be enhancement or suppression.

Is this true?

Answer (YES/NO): NO